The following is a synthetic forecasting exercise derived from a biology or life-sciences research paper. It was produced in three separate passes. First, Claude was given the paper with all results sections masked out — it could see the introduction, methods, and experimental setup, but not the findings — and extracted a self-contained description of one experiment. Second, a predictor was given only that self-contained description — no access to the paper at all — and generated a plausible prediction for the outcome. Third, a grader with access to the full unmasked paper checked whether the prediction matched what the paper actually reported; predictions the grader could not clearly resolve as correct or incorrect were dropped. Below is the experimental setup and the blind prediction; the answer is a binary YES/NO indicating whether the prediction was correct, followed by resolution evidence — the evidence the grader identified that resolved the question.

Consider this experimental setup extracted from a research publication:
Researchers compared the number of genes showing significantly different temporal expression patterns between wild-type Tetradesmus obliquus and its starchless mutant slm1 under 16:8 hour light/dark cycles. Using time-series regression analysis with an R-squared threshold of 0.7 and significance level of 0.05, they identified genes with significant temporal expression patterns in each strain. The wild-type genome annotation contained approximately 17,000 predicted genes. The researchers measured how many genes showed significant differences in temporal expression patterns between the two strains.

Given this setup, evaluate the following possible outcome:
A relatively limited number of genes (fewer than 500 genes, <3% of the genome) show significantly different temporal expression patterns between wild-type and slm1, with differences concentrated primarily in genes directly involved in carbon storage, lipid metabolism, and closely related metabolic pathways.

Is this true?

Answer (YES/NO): NO